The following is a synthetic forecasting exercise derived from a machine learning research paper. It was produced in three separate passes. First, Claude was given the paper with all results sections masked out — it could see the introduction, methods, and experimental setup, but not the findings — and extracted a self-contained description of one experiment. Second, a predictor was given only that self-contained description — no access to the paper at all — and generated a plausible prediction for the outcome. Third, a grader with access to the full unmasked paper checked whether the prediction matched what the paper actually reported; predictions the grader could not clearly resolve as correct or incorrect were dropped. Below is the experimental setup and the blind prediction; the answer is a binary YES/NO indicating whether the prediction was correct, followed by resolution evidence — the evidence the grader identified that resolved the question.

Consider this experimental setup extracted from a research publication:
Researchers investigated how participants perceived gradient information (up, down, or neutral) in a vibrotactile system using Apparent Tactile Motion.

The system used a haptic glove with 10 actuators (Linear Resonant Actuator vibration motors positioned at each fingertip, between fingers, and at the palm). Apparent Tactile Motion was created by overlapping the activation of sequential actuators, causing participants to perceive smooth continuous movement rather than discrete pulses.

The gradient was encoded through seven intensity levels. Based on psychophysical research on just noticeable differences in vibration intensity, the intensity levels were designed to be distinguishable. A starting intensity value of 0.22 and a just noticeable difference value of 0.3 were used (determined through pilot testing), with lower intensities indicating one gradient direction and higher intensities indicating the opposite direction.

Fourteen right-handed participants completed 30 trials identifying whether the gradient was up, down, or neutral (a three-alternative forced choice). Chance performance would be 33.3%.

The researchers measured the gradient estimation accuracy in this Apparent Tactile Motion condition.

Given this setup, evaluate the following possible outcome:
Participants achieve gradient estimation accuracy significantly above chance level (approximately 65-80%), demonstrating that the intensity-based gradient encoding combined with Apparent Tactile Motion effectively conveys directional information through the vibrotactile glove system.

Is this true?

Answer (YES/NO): NO